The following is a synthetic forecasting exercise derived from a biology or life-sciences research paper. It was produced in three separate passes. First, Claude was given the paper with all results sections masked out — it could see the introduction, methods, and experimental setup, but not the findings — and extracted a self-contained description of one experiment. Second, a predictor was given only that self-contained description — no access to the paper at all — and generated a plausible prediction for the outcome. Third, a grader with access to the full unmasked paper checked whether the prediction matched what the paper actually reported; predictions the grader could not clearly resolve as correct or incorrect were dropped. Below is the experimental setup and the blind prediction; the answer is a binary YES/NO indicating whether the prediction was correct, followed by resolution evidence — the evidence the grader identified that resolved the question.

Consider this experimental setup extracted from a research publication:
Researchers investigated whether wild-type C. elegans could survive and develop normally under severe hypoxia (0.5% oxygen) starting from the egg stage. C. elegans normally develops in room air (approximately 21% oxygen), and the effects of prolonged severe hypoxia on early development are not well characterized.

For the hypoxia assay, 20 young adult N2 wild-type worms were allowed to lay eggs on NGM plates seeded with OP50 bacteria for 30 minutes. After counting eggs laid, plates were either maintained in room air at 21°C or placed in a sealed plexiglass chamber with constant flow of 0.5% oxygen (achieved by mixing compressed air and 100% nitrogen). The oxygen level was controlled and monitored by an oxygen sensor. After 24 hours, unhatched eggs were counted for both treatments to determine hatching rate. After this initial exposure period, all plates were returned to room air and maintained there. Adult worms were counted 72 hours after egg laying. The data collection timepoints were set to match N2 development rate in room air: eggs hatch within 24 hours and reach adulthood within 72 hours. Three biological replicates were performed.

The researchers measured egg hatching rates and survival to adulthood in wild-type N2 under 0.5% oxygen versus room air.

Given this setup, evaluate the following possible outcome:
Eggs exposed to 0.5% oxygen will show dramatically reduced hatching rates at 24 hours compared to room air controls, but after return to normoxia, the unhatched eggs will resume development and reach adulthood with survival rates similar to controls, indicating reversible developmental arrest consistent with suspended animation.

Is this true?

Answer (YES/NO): NO